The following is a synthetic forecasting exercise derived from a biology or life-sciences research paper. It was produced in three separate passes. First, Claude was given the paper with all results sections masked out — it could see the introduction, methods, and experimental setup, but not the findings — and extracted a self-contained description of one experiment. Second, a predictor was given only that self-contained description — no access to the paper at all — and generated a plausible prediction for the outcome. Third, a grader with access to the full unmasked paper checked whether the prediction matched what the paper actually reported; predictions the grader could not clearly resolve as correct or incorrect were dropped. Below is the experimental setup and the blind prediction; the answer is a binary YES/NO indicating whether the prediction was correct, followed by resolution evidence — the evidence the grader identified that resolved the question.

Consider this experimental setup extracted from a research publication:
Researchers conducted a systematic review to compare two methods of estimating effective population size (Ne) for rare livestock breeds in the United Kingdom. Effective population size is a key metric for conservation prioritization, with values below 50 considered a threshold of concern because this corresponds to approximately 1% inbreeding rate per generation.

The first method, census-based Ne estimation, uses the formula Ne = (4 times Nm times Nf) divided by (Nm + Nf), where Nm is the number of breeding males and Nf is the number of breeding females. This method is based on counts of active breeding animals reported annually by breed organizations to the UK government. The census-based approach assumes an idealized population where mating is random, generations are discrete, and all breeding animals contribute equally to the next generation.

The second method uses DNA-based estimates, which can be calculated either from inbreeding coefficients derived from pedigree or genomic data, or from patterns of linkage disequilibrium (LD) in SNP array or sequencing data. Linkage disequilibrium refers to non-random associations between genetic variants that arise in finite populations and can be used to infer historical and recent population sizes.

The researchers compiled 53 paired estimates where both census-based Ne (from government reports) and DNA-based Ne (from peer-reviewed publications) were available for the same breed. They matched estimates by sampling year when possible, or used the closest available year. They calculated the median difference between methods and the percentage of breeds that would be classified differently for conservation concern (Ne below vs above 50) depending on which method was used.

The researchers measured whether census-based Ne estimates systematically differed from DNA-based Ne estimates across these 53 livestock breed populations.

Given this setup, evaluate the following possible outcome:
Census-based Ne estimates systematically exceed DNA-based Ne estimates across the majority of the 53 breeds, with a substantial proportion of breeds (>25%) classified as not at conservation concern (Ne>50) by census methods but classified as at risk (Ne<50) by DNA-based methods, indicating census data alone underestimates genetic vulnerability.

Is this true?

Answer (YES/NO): NO